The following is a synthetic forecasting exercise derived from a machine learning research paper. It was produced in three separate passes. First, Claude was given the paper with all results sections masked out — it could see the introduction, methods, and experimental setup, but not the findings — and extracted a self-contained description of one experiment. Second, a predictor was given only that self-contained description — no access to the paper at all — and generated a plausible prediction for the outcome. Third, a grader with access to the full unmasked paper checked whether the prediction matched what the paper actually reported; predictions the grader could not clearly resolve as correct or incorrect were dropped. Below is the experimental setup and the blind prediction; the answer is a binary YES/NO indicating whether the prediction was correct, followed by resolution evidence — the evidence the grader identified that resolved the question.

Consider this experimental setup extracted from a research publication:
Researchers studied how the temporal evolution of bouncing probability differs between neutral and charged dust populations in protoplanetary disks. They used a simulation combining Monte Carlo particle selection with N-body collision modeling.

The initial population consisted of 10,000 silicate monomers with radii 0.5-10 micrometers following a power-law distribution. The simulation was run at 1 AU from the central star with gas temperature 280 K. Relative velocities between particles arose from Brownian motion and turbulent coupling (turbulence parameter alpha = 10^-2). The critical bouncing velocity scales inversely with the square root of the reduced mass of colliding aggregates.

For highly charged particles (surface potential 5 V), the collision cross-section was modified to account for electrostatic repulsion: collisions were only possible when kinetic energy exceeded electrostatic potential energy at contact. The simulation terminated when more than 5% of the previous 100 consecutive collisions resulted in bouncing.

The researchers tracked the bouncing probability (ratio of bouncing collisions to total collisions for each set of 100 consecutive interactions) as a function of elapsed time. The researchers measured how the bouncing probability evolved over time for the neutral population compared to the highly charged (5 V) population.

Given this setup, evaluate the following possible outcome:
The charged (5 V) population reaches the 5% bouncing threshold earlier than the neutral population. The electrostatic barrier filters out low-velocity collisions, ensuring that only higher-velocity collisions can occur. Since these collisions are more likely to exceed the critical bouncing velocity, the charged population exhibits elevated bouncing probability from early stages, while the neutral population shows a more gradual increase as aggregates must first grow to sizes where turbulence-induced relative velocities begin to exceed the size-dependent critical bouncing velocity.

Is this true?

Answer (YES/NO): NO